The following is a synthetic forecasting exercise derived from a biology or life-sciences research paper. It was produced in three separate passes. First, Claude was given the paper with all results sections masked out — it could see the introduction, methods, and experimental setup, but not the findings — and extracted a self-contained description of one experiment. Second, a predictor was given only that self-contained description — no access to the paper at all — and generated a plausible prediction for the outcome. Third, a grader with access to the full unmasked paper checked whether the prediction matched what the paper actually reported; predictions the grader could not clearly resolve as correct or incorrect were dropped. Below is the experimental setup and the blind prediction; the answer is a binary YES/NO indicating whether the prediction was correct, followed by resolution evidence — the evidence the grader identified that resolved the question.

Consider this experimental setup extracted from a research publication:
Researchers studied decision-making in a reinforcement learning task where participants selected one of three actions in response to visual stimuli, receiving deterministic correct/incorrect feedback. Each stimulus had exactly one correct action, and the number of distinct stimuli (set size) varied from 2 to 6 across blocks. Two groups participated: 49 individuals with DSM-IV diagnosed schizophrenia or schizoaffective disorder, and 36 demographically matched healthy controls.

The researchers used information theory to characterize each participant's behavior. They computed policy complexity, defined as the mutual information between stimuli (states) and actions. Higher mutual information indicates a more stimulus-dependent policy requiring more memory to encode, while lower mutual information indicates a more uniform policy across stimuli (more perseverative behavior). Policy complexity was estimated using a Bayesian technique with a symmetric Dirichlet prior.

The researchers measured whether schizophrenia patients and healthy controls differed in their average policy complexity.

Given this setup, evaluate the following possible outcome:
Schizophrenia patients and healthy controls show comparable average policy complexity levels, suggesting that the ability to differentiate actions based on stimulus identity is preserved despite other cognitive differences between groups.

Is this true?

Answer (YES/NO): NO